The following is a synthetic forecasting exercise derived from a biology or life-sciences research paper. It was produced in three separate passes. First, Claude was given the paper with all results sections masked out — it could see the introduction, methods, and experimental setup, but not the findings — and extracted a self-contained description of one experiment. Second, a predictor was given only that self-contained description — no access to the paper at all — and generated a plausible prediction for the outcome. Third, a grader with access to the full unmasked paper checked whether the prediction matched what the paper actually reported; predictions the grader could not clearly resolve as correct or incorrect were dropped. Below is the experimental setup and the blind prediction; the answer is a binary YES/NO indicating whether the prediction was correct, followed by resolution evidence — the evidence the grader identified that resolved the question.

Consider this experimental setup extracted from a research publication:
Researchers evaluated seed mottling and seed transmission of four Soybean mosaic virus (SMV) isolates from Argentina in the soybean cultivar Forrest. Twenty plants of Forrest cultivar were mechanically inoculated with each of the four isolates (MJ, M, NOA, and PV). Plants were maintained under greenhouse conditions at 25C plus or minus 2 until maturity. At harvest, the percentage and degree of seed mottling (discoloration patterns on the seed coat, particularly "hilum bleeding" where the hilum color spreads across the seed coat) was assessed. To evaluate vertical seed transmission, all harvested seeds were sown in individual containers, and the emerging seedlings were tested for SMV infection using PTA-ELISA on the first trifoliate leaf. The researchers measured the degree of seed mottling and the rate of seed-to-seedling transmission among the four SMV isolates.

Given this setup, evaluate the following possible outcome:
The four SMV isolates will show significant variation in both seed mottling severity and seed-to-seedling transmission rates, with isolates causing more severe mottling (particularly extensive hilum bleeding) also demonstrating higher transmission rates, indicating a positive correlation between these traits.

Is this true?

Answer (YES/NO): YES